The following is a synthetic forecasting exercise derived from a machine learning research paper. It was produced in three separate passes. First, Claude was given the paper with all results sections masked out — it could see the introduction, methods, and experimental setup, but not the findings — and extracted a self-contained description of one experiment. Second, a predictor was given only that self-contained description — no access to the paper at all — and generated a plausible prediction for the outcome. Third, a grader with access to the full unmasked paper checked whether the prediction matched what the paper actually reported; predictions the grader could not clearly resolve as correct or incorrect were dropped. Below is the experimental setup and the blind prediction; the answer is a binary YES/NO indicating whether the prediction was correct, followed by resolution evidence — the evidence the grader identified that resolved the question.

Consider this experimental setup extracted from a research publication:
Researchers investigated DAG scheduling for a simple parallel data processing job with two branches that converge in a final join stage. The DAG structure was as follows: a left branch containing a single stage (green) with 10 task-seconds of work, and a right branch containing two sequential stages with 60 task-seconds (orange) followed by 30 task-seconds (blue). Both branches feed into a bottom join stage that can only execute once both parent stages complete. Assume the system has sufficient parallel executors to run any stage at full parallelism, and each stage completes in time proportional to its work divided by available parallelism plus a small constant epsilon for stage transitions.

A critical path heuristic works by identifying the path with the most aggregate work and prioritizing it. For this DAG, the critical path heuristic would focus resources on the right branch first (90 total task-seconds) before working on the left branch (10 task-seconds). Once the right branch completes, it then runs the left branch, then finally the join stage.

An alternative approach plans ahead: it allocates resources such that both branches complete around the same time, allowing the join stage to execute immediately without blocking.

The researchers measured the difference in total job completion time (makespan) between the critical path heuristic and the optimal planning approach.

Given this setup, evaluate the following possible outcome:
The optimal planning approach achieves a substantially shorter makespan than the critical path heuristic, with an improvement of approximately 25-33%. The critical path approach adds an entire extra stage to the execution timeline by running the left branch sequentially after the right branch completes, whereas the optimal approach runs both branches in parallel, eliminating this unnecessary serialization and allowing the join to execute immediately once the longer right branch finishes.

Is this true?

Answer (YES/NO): YES